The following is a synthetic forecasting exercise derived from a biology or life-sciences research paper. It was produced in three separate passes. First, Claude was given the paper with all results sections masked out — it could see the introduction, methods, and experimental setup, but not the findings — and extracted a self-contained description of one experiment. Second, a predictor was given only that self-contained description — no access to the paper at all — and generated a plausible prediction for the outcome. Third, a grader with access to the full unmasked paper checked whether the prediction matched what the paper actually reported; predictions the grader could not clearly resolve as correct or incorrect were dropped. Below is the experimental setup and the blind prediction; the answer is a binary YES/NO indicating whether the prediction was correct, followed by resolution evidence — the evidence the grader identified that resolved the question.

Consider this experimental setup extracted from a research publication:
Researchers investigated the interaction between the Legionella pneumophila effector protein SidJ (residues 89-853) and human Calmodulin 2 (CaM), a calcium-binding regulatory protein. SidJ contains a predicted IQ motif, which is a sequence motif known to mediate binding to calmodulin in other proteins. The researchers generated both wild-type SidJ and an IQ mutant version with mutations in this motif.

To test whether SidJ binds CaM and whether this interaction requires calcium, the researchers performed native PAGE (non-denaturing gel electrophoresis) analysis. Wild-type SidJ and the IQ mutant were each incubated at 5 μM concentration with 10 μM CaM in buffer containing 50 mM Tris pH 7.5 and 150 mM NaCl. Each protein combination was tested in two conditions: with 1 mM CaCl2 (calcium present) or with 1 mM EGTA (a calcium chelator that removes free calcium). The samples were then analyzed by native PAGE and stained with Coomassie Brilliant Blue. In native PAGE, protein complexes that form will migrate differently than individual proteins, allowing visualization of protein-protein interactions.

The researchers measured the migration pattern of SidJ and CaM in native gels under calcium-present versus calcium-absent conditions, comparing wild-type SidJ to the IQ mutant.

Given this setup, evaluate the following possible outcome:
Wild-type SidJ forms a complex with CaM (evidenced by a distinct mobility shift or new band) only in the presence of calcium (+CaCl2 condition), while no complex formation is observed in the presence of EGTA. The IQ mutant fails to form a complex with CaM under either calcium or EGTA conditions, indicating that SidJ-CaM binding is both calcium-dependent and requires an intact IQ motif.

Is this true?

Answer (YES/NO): NO